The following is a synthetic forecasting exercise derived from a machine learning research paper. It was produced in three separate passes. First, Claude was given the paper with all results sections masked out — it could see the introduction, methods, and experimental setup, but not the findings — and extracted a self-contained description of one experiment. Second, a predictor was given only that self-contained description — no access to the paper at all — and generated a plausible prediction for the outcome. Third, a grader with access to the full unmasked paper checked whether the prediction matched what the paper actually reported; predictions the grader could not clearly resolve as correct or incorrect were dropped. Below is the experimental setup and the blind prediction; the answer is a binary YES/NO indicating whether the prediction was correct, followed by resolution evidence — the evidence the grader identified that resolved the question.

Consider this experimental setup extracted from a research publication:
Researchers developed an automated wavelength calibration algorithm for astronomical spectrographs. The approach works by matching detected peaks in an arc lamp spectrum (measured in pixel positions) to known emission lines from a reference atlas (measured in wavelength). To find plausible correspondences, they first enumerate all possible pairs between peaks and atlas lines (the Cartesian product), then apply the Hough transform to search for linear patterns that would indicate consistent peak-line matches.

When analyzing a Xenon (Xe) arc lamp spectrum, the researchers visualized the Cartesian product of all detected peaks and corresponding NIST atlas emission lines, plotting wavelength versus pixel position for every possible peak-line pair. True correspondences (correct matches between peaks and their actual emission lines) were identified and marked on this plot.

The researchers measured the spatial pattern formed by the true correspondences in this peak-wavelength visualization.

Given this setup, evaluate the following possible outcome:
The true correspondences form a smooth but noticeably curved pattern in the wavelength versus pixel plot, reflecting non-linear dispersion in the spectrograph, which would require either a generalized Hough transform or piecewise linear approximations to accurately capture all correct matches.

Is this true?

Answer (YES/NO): YES